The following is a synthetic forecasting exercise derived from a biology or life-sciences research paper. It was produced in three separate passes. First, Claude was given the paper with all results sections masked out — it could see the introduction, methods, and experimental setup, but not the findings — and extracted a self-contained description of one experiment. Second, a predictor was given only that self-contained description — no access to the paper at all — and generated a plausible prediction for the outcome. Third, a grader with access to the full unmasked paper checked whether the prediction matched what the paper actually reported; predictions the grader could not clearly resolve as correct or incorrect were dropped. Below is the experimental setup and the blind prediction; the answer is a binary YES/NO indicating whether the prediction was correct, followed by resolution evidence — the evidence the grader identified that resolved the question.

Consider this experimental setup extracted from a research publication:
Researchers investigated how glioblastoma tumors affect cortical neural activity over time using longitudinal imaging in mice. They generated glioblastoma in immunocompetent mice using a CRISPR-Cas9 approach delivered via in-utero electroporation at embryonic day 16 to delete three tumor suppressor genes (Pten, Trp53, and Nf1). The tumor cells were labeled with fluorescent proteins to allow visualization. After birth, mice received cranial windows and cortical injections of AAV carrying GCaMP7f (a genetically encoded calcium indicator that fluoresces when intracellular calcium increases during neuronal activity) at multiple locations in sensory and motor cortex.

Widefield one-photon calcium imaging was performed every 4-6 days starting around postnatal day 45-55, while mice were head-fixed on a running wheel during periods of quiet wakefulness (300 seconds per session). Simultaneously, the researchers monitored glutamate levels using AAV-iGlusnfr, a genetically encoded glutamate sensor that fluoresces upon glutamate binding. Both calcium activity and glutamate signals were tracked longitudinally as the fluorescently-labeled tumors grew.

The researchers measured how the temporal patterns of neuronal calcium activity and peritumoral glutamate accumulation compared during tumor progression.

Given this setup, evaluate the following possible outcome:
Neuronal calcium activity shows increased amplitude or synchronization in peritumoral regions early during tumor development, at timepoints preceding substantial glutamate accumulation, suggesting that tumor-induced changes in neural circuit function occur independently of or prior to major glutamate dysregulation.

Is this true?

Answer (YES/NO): NO